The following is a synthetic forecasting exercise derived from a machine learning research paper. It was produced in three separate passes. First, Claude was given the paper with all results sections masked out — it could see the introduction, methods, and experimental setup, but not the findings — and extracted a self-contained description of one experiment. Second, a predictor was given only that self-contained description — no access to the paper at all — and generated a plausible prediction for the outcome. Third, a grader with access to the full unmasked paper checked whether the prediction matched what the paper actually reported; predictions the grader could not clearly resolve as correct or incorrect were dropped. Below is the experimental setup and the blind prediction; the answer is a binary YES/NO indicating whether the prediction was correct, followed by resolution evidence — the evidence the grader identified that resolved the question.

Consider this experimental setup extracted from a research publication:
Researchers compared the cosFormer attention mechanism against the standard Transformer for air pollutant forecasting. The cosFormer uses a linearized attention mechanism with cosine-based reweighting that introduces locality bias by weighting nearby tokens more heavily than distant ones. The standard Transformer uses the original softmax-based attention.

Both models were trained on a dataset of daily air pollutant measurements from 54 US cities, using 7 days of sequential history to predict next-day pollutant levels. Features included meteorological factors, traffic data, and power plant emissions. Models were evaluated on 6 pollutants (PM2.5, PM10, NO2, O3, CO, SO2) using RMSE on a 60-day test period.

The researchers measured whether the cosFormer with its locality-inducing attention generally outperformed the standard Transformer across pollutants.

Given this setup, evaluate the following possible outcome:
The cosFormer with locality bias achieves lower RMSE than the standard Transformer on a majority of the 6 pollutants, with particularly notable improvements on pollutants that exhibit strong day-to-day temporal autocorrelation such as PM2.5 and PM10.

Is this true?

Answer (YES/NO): NO